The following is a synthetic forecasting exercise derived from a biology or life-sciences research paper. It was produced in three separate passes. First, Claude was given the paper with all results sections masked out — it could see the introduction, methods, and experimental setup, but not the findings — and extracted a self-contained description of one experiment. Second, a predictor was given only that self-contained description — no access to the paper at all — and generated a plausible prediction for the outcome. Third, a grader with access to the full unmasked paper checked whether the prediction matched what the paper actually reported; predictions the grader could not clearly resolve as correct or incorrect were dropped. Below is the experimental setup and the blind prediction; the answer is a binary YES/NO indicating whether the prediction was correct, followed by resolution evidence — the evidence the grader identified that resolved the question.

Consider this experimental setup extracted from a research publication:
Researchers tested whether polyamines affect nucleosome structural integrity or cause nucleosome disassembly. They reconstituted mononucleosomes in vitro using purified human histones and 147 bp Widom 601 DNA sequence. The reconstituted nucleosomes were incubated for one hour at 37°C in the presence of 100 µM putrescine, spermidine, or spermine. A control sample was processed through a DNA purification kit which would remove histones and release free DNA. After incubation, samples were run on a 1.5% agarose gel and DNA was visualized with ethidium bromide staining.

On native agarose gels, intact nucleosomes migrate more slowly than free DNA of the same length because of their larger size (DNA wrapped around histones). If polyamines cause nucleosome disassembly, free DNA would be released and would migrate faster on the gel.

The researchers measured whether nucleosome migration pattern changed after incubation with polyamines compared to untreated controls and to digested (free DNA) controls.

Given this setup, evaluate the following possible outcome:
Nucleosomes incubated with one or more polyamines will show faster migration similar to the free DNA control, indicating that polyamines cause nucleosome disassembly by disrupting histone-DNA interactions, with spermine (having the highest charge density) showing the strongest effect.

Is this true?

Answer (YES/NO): NO